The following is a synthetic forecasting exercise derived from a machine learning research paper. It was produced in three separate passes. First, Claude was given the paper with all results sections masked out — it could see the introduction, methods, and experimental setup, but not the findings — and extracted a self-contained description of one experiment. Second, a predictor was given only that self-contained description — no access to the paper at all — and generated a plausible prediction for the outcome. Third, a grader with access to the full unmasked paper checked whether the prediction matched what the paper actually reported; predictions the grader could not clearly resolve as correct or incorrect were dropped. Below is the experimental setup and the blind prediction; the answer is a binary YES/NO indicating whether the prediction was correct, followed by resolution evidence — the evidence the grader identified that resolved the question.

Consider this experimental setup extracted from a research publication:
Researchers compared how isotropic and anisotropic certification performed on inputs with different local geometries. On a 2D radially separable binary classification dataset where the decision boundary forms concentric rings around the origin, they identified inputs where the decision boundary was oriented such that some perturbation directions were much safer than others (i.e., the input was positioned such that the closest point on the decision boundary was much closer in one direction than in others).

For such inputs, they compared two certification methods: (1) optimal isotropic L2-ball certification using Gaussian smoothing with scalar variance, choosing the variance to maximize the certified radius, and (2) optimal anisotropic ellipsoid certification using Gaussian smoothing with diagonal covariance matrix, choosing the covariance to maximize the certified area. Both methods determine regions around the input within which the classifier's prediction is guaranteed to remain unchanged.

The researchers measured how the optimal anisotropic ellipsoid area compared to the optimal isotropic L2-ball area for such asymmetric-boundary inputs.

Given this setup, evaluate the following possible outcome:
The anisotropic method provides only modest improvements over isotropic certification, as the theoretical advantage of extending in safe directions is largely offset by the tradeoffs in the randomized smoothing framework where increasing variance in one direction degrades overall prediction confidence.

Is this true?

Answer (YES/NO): NO